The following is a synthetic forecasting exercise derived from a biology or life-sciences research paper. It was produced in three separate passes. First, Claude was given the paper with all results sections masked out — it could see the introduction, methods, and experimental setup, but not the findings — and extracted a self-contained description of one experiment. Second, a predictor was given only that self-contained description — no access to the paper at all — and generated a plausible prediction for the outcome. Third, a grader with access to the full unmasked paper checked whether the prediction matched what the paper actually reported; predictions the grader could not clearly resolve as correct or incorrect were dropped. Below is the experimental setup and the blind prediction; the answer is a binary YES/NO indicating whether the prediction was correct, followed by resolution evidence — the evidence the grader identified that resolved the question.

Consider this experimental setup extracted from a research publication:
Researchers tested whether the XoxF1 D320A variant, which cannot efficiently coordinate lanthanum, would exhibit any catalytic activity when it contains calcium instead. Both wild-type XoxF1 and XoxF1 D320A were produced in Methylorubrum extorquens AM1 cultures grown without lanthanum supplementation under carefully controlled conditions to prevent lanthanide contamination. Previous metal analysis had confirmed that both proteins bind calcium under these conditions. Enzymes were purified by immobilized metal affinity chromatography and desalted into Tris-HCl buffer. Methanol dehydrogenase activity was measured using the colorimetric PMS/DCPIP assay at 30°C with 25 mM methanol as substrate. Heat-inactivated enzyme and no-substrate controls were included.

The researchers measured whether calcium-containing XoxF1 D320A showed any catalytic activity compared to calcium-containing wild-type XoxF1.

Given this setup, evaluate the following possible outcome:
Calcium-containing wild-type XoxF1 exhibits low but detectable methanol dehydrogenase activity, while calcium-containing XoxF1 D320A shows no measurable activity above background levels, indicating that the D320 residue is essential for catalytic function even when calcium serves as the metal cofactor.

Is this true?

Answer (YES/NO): YES